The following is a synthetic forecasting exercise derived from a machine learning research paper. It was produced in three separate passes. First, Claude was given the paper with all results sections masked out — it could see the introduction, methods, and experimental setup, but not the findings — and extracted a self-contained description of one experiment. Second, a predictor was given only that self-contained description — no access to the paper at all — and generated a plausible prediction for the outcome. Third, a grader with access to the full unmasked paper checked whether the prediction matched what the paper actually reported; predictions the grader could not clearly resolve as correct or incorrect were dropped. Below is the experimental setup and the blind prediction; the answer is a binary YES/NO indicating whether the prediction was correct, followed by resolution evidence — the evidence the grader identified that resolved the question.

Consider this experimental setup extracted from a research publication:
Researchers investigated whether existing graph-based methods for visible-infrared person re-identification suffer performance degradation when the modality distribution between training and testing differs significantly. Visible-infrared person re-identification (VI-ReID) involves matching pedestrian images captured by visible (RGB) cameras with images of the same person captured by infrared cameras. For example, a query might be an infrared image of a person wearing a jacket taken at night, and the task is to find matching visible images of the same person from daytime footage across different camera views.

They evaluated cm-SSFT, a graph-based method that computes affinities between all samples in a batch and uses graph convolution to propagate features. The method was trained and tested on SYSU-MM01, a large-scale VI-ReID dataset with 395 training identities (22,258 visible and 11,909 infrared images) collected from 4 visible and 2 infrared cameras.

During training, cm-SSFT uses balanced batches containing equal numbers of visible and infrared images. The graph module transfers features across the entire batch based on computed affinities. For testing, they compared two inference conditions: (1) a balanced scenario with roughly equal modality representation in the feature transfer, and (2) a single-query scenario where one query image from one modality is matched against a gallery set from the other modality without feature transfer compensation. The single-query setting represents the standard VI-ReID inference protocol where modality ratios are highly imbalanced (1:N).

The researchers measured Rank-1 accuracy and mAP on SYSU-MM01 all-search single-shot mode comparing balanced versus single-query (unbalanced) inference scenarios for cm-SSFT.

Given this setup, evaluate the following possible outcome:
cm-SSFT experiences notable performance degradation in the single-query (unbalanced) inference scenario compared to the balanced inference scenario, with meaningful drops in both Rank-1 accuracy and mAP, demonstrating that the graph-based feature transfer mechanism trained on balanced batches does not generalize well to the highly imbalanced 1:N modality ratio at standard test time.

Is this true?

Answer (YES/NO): YES